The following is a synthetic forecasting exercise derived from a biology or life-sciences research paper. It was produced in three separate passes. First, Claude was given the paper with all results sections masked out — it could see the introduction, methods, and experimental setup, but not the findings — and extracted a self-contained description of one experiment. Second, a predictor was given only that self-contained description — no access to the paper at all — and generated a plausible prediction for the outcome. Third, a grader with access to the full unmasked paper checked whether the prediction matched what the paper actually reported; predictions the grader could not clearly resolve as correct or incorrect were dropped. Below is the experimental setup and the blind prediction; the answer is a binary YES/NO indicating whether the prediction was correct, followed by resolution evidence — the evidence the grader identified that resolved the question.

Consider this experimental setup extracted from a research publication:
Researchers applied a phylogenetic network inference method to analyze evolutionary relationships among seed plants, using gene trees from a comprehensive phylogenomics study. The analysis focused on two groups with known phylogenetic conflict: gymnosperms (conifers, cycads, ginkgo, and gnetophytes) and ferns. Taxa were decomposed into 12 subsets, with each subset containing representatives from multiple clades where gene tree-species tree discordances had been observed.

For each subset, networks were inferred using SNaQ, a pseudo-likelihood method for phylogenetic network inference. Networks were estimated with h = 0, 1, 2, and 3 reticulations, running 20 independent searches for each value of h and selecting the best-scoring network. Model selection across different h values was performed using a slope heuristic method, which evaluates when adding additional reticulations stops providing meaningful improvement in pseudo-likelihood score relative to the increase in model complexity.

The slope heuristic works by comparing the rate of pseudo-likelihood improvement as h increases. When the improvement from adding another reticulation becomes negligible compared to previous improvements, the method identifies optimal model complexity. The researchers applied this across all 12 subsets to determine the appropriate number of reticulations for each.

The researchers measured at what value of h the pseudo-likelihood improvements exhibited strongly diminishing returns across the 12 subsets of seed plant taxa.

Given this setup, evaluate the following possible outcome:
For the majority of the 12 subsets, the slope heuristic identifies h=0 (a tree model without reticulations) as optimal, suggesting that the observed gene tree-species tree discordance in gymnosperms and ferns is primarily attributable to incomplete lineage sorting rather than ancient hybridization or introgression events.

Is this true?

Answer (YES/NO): YES